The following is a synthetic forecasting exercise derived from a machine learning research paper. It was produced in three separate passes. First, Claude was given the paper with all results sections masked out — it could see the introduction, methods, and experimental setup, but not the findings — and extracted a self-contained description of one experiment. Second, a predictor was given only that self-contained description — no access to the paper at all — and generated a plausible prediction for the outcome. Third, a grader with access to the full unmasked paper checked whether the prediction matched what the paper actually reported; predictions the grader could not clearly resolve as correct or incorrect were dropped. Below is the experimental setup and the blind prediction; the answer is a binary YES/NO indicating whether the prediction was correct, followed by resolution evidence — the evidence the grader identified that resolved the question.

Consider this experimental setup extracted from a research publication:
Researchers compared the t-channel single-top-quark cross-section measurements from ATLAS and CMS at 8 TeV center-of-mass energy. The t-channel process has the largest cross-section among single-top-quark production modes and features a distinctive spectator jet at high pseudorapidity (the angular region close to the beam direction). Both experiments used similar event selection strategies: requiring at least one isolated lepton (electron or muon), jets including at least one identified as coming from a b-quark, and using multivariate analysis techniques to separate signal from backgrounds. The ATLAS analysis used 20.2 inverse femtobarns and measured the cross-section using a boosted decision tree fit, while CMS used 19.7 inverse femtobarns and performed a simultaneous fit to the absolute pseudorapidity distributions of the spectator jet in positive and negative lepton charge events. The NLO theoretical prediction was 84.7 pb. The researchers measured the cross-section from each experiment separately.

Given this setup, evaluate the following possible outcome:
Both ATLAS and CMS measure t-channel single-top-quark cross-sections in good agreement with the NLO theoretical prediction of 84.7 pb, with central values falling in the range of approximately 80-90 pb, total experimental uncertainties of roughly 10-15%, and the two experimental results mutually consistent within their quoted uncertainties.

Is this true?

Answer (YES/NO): NO